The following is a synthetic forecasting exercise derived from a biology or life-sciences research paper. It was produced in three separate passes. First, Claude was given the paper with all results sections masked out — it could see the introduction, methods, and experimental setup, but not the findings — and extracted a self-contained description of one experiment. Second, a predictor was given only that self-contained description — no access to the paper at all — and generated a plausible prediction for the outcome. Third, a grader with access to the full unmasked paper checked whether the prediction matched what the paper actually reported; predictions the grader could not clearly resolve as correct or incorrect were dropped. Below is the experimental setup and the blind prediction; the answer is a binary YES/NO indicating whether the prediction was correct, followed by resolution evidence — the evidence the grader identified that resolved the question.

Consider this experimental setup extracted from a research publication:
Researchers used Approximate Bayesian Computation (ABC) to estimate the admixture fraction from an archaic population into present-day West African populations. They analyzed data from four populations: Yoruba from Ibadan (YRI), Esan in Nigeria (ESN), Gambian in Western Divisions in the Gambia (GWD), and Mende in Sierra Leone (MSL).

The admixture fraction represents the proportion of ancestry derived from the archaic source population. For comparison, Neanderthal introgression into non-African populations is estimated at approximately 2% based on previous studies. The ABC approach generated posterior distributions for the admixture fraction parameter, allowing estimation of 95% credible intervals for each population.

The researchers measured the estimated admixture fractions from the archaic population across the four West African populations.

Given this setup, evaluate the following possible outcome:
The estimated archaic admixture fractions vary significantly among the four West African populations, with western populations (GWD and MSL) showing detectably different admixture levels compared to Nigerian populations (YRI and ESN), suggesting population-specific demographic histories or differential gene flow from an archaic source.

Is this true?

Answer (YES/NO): NO